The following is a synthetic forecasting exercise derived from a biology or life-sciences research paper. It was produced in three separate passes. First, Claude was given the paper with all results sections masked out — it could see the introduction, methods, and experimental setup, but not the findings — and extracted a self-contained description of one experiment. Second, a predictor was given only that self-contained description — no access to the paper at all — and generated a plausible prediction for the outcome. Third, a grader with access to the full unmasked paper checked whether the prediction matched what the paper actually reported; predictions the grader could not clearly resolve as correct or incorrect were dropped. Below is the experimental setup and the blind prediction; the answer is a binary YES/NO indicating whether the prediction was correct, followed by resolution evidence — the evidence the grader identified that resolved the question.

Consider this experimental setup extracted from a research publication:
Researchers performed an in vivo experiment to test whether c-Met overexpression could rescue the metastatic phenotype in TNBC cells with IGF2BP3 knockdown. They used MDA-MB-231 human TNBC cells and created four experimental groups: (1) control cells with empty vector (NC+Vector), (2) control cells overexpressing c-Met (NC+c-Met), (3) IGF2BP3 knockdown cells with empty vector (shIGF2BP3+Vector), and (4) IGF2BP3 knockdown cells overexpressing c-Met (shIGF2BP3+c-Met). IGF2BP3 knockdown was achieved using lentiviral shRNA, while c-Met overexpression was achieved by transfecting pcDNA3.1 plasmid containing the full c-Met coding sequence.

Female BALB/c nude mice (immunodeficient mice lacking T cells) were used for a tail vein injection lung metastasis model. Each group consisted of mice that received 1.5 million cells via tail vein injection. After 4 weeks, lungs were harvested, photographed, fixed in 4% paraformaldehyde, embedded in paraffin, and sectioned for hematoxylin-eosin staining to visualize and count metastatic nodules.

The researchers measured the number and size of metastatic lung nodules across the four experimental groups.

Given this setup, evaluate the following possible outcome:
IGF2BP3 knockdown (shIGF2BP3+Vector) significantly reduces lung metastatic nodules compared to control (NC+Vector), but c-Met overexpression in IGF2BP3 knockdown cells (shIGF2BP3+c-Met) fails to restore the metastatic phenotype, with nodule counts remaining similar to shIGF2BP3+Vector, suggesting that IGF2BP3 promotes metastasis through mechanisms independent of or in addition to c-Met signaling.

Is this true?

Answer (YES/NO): NO